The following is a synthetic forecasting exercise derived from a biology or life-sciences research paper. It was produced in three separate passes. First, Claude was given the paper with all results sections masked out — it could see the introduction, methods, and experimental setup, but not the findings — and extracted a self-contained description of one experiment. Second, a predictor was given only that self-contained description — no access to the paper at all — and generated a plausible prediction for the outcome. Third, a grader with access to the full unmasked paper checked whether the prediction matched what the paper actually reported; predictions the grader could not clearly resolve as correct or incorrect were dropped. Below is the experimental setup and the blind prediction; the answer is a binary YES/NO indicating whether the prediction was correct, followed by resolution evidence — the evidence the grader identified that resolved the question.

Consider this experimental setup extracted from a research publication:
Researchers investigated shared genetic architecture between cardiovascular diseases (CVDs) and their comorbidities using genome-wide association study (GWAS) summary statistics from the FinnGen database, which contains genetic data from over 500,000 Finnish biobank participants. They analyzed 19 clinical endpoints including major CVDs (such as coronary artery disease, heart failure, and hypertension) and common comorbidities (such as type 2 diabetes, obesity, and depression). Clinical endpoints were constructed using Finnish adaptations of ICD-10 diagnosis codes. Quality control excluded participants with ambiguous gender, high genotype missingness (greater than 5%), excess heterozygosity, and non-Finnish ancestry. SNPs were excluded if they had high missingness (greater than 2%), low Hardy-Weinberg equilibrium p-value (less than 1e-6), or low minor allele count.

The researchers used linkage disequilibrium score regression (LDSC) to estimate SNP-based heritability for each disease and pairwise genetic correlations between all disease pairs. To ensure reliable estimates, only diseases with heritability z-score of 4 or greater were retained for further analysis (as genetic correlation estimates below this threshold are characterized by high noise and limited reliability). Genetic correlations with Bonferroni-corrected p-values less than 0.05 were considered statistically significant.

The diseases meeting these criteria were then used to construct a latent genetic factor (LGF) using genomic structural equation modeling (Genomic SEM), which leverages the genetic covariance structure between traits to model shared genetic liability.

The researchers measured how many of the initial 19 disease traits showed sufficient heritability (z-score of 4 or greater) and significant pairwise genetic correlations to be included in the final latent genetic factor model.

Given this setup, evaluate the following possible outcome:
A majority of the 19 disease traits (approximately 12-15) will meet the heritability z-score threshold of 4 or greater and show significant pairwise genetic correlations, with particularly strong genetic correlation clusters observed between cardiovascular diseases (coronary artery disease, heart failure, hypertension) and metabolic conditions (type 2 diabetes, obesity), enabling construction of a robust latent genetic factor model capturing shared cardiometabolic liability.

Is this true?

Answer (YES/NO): NO